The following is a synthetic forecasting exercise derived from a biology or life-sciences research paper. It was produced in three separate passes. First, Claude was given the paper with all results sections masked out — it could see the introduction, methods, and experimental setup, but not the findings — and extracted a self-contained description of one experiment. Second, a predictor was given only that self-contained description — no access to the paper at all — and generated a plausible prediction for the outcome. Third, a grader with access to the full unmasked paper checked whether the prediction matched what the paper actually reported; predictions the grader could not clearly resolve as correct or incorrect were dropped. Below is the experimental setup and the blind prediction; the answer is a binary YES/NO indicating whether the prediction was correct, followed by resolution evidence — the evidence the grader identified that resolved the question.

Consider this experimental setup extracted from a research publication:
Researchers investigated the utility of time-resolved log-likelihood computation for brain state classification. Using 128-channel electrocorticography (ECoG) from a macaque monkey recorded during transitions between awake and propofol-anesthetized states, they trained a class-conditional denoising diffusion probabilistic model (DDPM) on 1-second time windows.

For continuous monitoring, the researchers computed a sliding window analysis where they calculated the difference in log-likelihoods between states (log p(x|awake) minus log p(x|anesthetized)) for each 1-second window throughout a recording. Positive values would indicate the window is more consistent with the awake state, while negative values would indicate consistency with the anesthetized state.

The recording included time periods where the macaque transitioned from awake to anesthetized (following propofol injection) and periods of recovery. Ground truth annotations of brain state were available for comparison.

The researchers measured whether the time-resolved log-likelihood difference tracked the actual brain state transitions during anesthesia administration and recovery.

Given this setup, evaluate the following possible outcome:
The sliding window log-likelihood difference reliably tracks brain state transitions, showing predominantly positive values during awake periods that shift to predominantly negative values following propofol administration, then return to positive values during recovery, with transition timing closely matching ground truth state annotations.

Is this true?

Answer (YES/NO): NO